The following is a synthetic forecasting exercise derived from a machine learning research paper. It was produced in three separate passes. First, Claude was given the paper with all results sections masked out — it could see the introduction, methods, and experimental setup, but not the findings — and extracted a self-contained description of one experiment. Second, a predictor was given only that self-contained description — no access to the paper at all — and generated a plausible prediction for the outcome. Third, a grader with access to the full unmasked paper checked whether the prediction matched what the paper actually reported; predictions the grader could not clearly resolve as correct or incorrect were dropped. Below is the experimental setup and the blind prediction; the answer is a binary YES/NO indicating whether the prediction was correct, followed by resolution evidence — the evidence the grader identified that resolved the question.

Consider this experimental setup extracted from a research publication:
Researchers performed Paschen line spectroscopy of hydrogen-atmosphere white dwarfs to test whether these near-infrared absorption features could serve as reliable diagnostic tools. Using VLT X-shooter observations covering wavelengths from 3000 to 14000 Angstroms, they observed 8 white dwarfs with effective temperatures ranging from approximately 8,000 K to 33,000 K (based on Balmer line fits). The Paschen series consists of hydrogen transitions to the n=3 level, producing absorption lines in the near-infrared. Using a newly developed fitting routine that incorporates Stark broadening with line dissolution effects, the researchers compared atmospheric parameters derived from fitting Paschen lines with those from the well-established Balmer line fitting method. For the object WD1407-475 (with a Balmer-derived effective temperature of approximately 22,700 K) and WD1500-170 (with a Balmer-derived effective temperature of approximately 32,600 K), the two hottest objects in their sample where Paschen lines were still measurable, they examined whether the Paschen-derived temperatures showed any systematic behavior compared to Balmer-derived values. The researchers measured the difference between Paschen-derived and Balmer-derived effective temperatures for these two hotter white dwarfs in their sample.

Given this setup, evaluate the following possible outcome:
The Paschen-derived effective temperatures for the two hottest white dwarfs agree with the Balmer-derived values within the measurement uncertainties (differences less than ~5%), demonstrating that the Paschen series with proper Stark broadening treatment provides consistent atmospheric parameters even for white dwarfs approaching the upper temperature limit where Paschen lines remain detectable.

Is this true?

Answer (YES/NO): NO